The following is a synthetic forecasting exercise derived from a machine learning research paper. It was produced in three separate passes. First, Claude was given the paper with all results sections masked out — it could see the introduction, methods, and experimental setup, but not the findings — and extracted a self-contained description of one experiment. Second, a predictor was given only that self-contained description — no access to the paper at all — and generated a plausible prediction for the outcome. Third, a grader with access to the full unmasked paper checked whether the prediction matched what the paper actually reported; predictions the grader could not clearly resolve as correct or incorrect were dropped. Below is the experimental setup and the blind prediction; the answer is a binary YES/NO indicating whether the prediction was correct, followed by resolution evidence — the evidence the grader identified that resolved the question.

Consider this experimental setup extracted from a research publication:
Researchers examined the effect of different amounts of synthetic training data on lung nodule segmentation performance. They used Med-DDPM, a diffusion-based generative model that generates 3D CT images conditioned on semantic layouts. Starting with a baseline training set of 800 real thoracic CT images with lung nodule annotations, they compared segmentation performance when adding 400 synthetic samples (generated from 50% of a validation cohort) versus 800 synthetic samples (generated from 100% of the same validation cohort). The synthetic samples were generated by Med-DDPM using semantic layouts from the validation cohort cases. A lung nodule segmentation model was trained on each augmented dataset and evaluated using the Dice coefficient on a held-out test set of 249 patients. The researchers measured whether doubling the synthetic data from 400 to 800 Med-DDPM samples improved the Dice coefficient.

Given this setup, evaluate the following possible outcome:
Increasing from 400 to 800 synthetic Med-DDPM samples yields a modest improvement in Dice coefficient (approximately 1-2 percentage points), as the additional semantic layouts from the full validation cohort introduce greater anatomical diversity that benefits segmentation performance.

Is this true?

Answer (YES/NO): NO